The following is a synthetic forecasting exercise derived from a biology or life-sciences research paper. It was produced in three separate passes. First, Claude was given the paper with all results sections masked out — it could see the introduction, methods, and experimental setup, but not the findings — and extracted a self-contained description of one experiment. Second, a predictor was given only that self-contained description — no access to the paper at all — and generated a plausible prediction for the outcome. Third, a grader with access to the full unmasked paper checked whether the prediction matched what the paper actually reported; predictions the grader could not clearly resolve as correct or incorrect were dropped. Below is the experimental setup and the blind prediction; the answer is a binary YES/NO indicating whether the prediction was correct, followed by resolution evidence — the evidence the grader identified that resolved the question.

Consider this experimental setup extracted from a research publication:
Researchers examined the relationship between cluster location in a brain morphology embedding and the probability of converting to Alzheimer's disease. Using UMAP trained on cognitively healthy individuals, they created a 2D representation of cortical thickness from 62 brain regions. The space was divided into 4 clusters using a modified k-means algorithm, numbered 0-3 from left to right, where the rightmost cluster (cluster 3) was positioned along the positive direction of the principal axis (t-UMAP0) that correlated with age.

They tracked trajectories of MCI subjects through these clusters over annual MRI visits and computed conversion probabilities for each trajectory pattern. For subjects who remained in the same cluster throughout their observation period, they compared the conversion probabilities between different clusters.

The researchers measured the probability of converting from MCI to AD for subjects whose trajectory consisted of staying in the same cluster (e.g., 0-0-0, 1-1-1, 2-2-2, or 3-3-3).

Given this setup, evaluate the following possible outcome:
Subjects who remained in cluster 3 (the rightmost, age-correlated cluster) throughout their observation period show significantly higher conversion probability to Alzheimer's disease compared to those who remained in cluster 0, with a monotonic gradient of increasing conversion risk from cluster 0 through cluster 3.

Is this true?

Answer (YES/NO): YES